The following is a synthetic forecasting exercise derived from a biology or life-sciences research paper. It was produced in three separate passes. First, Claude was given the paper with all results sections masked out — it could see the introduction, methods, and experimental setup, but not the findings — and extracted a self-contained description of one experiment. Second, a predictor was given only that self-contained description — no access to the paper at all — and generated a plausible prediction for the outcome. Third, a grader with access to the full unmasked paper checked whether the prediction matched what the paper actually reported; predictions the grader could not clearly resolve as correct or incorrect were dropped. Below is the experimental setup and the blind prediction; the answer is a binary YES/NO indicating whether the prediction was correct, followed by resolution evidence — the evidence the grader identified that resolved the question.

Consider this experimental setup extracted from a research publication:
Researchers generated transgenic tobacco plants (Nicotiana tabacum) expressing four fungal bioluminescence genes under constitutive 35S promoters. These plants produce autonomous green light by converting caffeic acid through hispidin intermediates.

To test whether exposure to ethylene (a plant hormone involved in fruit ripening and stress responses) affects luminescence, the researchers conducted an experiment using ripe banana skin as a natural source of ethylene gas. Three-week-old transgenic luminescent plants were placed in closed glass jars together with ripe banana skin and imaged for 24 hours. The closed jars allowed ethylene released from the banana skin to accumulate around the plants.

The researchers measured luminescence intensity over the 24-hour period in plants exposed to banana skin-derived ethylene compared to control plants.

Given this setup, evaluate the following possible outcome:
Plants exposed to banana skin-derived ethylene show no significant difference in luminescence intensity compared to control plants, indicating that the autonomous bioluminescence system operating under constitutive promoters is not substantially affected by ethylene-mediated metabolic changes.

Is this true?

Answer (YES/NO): NO